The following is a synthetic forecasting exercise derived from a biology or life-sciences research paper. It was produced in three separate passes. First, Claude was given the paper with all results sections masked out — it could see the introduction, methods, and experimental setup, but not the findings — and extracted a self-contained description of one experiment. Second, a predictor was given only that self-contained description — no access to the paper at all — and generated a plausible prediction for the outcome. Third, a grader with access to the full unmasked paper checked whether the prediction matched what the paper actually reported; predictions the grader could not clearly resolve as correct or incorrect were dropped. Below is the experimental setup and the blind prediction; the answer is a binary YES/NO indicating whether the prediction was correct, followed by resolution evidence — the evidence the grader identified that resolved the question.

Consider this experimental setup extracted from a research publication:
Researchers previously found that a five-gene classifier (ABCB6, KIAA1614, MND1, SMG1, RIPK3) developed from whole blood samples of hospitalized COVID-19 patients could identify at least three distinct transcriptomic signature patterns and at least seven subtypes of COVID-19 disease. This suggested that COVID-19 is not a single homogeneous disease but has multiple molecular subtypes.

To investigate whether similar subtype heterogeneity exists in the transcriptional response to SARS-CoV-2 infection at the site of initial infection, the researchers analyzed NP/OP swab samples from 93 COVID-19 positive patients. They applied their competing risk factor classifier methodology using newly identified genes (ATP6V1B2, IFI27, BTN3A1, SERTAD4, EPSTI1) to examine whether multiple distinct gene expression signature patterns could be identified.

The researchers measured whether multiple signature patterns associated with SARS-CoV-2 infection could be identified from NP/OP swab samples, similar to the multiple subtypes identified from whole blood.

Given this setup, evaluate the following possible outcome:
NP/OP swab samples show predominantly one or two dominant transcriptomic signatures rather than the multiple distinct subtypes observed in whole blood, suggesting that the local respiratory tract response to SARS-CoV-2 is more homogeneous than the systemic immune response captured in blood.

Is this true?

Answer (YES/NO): NO